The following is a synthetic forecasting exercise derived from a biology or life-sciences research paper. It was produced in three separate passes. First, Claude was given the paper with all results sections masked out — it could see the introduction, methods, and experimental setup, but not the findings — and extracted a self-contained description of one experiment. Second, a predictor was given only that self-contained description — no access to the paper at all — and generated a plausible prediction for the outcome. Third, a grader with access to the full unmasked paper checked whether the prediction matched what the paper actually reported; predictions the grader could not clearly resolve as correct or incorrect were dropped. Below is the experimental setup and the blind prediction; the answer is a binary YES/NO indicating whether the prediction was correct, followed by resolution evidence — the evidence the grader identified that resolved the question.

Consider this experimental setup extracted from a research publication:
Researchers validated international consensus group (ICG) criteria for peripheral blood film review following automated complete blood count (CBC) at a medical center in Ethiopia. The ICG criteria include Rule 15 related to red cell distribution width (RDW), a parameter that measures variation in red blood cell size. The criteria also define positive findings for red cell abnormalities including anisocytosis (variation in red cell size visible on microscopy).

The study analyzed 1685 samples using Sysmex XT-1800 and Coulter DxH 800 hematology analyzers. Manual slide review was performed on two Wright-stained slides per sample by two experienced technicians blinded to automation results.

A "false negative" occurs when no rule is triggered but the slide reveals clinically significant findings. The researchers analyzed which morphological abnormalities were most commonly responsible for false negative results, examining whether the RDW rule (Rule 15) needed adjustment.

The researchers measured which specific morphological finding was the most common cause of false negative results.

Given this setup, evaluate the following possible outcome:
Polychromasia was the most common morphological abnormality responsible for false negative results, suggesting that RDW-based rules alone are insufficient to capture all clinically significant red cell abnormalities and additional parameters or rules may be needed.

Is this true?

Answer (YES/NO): NO